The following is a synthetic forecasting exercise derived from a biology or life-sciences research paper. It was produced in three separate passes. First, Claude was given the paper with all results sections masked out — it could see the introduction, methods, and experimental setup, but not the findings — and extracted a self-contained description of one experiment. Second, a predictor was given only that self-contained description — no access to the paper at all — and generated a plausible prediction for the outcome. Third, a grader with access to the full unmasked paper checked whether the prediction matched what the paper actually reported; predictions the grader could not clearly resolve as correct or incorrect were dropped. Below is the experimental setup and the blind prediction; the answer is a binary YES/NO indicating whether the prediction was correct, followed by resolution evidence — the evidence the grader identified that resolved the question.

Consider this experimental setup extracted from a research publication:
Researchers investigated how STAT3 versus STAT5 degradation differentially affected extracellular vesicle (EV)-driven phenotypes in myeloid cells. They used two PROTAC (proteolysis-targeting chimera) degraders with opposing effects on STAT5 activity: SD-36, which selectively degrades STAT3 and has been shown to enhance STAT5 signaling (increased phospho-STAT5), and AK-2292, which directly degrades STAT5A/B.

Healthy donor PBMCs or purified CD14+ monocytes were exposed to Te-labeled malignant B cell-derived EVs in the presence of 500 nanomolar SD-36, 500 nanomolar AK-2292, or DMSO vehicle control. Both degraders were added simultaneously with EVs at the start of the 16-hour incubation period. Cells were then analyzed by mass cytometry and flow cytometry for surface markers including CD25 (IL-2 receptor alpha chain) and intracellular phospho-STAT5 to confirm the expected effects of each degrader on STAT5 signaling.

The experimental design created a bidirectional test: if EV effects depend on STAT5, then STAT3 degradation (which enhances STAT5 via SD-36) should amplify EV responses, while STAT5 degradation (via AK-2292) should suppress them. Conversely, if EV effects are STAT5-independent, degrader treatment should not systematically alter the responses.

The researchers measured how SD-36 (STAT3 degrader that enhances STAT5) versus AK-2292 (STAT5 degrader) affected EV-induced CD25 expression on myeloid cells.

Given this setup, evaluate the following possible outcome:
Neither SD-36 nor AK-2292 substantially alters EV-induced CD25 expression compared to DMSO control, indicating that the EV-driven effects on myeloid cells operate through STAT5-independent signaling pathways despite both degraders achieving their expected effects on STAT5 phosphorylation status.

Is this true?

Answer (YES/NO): NO